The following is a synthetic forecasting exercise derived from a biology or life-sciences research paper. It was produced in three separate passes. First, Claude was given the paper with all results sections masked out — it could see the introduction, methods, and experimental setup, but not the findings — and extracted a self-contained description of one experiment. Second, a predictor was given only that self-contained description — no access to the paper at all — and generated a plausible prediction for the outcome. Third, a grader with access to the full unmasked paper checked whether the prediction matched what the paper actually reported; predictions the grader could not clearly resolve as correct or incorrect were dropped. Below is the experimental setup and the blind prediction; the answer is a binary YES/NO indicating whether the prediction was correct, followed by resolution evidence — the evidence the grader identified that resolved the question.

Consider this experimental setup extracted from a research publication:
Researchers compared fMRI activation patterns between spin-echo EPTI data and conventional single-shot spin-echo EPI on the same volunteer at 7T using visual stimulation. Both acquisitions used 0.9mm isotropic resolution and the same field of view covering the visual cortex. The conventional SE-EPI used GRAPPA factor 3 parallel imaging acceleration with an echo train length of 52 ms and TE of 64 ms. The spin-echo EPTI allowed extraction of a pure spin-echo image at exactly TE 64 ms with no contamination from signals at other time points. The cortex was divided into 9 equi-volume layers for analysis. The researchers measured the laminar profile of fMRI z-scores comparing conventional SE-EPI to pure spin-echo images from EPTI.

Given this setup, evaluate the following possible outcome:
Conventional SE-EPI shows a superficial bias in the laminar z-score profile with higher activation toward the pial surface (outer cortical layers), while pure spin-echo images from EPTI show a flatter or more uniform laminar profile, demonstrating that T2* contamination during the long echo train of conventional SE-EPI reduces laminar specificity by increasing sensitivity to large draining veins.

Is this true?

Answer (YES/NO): YES